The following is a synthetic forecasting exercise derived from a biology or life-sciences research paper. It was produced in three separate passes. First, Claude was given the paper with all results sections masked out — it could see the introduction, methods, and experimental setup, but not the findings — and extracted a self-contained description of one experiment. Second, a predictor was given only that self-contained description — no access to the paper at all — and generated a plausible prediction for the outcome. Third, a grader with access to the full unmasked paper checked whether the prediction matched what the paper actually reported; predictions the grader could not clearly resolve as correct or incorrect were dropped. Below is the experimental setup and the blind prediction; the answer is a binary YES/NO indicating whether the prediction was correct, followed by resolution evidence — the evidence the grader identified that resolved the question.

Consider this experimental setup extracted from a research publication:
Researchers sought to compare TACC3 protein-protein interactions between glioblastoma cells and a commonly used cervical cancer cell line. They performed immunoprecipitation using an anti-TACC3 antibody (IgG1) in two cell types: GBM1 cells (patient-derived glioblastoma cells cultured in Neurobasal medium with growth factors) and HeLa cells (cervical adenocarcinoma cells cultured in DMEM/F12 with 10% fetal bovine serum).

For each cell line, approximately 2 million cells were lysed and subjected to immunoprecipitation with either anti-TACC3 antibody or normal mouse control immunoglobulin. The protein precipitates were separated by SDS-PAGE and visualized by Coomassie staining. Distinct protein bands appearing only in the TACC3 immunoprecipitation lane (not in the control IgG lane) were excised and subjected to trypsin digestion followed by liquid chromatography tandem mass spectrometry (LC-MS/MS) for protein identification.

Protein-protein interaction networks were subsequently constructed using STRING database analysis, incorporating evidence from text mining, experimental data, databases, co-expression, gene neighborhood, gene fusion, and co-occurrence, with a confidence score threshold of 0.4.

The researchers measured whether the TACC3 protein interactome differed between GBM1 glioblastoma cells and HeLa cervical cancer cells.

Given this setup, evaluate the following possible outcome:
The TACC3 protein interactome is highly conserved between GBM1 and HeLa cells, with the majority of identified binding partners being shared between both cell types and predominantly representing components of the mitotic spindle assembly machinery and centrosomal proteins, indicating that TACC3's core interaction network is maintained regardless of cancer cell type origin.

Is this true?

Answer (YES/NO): NO